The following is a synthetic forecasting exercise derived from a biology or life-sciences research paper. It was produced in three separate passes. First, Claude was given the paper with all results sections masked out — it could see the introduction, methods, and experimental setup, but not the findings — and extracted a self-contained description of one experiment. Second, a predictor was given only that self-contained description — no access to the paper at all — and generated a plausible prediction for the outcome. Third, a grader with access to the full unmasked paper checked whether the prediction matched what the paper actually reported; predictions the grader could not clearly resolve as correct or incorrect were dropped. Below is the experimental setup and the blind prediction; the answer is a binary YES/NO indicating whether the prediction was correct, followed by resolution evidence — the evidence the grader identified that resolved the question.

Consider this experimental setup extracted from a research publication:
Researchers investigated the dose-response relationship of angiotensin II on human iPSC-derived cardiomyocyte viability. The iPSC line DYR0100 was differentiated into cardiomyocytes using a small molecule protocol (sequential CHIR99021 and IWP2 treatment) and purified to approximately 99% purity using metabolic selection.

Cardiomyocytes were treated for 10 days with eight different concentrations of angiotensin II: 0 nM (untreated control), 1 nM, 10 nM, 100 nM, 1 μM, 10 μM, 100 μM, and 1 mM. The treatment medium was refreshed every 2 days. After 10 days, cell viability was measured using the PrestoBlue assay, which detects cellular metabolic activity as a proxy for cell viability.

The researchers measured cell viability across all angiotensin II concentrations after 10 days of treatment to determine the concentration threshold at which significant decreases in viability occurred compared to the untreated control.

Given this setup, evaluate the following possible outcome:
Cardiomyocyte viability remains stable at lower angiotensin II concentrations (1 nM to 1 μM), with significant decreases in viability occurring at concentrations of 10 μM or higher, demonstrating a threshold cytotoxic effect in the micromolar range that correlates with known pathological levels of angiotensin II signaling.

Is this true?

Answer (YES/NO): YES